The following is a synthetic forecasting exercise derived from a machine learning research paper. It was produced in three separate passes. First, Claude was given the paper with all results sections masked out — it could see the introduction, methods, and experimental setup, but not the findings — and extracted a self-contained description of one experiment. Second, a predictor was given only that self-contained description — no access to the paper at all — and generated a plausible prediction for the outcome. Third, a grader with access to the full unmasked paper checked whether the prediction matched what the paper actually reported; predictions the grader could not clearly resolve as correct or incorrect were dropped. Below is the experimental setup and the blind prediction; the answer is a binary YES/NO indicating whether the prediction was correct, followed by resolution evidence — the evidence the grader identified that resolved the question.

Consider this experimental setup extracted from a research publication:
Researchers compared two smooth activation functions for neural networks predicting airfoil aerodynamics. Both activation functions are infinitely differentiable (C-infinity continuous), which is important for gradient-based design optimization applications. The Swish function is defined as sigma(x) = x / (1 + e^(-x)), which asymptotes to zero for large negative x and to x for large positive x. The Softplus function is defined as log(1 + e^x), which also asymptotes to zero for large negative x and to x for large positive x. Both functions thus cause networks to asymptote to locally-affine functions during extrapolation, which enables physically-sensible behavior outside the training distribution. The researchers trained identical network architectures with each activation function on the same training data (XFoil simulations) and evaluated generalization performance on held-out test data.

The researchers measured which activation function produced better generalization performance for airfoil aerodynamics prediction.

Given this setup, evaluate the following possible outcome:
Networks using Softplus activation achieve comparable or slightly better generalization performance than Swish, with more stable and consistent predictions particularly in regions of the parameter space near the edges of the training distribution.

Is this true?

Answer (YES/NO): NO